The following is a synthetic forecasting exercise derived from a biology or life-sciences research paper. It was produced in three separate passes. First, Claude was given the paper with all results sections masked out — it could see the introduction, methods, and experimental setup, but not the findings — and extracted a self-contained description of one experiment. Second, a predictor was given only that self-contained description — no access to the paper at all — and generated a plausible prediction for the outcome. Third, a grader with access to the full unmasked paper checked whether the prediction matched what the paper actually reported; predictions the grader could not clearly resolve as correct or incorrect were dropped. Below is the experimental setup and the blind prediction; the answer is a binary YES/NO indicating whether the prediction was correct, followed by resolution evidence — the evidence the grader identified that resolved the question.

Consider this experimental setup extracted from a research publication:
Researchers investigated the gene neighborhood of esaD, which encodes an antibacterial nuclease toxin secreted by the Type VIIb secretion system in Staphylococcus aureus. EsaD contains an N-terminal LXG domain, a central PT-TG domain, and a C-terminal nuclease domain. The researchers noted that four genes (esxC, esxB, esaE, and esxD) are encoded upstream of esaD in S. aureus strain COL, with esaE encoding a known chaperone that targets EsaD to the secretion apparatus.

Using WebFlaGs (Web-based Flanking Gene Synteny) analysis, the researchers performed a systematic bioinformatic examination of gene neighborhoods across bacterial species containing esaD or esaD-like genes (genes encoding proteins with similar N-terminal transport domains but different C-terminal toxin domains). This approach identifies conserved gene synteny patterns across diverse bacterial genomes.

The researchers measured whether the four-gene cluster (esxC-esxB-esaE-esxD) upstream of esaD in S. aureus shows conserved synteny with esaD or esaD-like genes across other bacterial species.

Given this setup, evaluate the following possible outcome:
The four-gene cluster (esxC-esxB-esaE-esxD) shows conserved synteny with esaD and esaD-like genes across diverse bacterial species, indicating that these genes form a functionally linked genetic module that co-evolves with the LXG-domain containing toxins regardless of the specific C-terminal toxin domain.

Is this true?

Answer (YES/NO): YES